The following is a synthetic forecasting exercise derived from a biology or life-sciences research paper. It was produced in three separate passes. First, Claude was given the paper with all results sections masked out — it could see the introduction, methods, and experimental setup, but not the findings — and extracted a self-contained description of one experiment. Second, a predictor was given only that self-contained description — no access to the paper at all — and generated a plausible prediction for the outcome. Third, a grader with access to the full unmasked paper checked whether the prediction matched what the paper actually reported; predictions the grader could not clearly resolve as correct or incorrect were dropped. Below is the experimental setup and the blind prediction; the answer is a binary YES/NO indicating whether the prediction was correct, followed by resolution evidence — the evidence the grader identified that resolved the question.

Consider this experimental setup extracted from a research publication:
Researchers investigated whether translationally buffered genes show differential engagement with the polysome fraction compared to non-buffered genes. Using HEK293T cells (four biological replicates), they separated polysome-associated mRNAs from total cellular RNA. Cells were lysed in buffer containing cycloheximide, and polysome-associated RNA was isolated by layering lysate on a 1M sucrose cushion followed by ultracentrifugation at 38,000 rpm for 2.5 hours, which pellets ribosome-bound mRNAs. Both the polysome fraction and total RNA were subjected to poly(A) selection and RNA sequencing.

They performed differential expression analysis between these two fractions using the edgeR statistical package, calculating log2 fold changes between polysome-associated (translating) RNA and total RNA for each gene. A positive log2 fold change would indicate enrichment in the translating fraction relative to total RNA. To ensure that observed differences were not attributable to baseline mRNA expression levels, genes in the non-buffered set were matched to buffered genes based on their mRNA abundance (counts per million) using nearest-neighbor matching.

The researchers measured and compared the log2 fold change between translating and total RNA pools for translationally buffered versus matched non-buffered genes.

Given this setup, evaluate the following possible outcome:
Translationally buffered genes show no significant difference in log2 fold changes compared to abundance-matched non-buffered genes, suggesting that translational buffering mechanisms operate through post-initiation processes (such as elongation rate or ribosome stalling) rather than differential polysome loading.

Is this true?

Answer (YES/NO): NO